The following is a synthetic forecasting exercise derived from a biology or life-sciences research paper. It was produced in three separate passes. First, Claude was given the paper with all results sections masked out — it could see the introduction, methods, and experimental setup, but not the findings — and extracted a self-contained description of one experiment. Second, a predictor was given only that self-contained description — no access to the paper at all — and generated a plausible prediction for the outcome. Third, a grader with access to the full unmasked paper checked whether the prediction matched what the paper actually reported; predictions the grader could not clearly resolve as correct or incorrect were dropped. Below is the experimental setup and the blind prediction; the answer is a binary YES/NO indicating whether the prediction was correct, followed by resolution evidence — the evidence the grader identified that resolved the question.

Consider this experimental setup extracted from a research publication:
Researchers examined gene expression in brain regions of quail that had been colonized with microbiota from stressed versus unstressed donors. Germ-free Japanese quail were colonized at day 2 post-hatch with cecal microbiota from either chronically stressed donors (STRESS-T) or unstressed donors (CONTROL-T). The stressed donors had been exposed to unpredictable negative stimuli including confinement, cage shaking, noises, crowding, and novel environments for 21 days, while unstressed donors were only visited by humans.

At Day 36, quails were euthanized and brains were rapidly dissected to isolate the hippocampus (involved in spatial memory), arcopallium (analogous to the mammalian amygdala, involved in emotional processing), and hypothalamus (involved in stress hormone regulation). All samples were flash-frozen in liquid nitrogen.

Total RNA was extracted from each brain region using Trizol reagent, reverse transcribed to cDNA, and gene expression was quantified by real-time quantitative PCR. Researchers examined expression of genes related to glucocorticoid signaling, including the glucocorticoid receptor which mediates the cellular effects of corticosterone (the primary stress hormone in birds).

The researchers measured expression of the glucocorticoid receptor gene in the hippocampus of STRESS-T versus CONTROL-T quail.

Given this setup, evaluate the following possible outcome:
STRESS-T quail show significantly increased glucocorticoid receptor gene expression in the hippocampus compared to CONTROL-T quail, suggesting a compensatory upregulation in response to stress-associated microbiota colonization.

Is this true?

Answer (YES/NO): NO